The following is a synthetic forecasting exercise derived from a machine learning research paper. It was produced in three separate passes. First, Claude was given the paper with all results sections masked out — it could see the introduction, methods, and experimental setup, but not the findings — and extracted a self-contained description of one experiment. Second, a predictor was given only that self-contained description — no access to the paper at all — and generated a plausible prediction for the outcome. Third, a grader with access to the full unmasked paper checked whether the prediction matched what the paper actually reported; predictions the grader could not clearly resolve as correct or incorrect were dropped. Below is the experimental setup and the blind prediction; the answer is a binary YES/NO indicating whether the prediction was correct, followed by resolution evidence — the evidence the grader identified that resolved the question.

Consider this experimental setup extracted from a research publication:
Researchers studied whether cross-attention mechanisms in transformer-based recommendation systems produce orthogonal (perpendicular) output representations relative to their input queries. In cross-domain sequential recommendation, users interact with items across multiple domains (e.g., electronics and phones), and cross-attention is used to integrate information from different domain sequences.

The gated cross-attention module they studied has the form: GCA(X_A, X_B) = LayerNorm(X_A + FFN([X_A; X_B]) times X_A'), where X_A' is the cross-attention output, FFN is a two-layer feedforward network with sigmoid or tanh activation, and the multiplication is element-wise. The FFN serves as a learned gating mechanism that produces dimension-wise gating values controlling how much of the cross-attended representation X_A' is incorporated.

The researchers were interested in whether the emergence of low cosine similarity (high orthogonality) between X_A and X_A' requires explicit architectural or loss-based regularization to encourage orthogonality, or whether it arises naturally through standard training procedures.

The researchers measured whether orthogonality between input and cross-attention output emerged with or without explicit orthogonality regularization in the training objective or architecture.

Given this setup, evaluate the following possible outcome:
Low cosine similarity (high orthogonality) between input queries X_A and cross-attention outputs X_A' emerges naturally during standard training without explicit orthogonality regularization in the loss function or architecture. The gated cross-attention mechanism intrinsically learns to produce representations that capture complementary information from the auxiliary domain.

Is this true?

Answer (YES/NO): YES